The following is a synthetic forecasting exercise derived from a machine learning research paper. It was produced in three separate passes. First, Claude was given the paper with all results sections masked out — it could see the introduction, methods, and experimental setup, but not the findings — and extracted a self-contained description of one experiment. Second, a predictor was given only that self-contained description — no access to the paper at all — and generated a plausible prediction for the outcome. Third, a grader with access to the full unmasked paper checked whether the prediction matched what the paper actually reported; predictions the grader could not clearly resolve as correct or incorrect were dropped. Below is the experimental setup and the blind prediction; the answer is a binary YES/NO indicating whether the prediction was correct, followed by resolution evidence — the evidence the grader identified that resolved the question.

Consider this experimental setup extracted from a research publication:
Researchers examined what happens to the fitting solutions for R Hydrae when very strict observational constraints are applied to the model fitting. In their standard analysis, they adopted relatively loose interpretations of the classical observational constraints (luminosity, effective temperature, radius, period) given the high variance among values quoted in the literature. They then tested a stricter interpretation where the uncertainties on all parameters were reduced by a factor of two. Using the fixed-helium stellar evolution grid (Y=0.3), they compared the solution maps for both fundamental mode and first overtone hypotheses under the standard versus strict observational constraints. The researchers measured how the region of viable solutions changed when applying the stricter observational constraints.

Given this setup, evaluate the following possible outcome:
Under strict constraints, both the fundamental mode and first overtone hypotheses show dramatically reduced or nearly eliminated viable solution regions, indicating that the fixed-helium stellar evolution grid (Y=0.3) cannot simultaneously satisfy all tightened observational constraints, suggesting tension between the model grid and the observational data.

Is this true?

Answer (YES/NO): NO